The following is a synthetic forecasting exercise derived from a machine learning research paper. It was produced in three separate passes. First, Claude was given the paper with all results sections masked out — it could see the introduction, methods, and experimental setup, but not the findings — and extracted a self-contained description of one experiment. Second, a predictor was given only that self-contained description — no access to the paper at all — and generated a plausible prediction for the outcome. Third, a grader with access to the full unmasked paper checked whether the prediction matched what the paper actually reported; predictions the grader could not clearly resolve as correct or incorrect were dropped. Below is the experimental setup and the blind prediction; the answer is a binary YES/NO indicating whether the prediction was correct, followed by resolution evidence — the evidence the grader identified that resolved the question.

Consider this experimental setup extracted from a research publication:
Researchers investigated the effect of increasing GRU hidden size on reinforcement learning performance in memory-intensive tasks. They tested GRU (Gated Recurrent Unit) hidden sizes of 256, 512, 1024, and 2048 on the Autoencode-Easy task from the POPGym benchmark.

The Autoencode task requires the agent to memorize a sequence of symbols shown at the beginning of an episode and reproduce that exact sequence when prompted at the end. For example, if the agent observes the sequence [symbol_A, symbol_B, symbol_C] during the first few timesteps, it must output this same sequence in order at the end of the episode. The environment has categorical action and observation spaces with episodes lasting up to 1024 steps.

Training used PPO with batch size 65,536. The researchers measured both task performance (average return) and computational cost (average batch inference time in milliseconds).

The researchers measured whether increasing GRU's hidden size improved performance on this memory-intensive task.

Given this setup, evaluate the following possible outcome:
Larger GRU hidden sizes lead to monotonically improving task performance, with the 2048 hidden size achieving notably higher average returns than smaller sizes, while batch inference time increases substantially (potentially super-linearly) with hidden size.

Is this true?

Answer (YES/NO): NO